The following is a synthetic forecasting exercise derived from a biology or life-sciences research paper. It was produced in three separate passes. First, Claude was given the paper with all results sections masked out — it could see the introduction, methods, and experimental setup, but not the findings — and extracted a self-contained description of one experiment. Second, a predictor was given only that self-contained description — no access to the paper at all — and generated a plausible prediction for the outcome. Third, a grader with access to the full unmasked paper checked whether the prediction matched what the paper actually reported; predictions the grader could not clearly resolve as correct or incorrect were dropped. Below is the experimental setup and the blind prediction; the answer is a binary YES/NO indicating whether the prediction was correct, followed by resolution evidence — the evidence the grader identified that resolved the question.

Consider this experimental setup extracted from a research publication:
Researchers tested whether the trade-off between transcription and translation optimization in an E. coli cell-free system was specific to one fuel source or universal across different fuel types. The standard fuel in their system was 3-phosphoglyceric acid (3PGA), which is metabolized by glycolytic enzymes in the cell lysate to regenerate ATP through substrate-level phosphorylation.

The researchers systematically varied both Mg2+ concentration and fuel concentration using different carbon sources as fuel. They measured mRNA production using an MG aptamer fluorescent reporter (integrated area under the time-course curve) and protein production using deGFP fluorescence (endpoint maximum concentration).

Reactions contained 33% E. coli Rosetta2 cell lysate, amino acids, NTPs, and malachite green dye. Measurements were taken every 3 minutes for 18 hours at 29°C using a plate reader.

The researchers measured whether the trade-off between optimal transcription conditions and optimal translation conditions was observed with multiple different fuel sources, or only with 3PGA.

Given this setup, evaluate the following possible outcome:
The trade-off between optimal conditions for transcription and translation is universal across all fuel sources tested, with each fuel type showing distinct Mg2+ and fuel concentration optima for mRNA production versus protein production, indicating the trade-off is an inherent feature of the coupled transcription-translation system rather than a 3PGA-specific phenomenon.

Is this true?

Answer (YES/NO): NO